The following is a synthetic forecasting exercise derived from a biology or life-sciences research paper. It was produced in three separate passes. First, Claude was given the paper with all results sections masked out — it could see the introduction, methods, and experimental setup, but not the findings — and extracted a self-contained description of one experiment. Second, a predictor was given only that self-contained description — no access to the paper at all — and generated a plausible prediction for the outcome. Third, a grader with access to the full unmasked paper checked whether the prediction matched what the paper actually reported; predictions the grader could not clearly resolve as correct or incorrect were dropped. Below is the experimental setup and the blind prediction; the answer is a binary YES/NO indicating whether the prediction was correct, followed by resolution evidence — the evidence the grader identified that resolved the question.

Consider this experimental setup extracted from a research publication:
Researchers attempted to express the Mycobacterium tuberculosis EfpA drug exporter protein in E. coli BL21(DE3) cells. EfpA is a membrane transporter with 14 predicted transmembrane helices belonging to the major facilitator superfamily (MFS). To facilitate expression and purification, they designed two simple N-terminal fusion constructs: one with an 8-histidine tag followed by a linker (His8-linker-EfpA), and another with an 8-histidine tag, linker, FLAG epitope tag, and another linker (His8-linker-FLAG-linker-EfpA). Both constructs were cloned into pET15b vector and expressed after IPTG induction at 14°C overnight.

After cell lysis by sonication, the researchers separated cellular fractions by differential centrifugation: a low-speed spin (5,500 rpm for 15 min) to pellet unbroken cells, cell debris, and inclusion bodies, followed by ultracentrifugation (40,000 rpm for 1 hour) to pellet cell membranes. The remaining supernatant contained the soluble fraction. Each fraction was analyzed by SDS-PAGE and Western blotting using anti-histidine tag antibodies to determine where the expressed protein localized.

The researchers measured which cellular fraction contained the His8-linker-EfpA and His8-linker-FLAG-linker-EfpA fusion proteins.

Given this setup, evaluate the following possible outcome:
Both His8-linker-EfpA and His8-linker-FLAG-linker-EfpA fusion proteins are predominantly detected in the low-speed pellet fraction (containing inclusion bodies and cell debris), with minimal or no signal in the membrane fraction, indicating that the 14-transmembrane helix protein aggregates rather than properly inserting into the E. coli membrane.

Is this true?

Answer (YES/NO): YES